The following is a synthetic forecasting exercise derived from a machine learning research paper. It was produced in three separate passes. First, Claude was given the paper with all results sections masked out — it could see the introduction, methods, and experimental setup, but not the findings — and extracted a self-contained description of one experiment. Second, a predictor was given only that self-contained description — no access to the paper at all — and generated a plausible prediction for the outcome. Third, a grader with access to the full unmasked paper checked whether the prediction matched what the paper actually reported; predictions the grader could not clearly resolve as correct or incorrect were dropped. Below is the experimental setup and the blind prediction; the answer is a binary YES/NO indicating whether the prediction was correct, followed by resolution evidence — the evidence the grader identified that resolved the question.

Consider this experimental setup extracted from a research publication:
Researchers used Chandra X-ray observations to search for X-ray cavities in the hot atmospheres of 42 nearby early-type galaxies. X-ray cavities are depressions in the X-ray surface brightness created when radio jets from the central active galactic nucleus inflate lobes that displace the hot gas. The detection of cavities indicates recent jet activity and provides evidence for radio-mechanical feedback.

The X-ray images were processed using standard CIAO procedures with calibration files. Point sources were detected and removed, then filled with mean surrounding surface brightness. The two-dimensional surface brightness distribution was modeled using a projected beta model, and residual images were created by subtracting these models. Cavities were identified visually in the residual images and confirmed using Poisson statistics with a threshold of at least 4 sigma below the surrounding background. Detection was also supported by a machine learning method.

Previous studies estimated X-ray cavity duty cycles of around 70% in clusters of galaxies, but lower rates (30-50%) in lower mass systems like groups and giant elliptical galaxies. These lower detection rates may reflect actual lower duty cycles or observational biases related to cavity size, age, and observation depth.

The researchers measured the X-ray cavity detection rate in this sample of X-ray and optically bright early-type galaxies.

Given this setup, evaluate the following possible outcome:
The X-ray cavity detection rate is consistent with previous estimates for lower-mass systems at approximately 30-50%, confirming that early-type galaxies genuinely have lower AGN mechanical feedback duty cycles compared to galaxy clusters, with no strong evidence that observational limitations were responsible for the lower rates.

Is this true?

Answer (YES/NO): NO